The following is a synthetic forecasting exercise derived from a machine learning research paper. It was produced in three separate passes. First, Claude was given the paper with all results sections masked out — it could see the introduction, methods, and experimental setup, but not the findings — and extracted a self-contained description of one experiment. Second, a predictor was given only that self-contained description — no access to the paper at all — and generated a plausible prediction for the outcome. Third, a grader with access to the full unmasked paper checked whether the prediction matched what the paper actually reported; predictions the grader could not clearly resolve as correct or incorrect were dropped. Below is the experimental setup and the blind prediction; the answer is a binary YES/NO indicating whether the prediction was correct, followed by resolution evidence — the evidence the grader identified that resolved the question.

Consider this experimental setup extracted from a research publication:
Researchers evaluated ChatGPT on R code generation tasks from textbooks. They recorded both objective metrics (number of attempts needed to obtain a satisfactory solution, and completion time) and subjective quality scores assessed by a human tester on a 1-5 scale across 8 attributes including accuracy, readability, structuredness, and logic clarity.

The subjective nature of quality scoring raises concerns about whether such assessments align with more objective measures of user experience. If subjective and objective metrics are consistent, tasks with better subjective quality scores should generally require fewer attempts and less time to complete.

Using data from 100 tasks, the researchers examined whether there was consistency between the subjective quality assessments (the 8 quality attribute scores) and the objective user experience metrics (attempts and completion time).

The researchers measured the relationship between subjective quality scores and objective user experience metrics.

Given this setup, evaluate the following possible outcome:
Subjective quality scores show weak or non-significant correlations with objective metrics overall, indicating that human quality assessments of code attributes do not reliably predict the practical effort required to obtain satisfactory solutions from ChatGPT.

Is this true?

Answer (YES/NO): NO